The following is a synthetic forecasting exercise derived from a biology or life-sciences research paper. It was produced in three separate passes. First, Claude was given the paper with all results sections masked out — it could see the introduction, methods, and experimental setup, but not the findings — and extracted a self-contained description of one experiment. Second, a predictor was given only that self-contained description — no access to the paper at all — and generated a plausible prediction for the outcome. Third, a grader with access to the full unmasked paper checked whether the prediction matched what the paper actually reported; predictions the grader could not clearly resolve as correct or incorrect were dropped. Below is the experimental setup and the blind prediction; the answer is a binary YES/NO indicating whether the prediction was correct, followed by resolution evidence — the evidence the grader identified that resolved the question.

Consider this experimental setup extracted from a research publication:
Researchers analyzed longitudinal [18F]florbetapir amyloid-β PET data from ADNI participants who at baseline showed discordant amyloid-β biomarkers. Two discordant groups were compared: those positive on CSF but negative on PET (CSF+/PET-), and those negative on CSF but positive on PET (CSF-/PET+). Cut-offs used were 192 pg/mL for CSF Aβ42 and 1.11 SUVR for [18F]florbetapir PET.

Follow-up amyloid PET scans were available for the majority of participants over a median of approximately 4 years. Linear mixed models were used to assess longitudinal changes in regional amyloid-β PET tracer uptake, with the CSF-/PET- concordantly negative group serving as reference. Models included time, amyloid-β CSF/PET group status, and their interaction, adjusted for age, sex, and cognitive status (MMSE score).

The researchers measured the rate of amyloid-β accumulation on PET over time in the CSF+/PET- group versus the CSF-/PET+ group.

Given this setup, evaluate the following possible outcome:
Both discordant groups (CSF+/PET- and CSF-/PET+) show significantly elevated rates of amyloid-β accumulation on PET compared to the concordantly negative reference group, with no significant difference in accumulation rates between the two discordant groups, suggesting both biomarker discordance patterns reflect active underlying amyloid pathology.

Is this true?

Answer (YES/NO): NO